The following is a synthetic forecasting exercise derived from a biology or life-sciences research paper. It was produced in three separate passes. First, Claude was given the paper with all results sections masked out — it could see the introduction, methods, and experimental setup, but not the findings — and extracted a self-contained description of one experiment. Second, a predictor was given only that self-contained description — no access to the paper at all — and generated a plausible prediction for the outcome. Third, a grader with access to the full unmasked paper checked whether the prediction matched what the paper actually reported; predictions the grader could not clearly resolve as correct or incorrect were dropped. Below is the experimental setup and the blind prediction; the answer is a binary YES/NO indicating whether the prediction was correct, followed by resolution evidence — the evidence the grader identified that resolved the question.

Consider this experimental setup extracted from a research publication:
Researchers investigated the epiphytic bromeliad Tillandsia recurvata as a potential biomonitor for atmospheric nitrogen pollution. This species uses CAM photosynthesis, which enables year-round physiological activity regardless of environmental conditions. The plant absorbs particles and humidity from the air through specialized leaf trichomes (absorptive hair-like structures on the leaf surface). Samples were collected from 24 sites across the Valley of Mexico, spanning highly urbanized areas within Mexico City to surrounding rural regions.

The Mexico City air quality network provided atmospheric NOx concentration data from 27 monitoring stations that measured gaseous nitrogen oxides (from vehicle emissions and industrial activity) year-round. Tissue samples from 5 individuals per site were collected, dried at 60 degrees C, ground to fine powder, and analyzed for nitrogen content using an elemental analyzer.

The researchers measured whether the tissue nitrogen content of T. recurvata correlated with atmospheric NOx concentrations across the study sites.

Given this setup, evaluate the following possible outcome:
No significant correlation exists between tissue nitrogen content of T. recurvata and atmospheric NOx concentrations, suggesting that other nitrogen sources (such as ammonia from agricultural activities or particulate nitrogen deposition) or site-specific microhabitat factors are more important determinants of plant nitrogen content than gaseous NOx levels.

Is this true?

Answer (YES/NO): NO